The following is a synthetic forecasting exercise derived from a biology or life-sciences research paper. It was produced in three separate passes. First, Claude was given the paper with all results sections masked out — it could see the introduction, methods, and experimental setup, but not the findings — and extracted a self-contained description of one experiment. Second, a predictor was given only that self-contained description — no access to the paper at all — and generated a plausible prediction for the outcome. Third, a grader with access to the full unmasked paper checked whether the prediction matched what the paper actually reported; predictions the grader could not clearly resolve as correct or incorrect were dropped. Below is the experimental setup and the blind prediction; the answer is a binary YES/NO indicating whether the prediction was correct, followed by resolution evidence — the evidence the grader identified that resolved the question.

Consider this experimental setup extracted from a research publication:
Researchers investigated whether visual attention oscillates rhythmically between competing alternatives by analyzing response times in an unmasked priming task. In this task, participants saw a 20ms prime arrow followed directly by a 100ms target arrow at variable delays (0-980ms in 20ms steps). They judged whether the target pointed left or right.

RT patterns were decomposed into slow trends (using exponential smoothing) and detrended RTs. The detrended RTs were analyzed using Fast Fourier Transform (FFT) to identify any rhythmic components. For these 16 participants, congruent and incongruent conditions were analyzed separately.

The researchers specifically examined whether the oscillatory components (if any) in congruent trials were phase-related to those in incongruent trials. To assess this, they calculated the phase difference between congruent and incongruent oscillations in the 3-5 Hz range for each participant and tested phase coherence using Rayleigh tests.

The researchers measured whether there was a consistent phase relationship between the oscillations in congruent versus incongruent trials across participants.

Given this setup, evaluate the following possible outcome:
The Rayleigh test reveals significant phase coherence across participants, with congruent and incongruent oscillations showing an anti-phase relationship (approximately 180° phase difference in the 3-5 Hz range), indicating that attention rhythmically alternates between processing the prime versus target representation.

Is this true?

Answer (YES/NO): NO